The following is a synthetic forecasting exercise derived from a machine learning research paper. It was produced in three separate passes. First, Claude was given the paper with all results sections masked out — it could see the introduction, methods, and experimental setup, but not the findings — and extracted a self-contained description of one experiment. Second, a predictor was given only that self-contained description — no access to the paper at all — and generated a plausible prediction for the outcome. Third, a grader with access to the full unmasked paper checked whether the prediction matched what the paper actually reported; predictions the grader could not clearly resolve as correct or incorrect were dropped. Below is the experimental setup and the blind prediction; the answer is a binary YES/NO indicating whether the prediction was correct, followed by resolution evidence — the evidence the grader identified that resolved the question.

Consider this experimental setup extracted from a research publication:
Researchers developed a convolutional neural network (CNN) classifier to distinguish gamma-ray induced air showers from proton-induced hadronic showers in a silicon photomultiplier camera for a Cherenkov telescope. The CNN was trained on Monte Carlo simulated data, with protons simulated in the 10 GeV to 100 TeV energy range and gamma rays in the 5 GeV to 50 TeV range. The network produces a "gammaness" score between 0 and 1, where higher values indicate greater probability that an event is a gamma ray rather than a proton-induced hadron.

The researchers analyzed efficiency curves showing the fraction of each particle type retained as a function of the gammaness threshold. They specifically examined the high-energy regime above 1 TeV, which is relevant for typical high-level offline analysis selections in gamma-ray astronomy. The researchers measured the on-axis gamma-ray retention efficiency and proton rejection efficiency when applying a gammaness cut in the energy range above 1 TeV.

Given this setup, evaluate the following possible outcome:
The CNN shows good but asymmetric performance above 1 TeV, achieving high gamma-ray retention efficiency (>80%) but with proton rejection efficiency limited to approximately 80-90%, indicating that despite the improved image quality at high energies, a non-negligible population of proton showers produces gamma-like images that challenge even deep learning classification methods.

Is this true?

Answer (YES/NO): NO